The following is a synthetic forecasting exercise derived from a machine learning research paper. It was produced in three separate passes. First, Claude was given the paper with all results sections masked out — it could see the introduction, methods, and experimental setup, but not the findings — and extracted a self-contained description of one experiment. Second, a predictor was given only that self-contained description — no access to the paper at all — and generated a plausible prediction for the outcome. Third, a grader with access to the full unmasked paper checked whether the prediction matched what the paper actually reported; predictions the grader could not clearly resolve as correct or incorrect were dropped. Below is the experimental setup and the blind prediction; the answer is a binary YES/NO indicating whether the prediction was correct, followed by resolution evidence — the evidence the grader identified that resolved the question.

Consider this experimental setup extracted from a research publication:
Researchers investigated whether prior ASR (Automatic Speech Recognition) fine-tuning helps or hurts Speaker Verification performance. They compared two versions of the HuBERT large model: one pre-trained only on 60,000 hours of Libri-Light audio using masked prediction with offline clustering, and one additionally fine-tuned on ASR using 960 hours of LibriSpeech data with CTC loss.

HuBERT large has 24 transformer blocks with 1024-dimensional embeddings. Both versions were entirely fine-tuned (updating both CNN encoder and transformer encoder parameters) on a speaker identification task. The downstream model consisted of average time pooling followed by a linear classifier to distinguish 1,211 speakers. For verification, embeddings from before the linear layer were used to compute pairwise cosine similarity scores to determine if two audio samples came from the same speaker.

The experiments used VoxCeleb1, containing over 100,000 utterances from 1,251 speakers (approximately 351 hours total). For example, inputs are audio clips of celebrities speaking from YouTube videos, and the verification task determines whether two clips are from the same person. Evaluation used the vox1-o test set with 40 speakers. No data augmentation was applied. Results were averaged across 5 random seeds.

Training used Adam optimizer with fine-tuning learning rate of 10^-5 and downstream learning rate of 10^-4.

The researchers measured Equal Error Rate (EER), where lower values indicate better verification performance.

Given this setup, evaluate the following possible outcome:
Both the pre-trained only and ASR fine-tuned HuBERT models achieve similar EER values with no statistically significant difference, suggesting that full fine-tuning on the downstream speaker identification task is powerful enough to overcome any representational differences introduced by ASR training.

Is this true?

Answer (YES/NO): NO